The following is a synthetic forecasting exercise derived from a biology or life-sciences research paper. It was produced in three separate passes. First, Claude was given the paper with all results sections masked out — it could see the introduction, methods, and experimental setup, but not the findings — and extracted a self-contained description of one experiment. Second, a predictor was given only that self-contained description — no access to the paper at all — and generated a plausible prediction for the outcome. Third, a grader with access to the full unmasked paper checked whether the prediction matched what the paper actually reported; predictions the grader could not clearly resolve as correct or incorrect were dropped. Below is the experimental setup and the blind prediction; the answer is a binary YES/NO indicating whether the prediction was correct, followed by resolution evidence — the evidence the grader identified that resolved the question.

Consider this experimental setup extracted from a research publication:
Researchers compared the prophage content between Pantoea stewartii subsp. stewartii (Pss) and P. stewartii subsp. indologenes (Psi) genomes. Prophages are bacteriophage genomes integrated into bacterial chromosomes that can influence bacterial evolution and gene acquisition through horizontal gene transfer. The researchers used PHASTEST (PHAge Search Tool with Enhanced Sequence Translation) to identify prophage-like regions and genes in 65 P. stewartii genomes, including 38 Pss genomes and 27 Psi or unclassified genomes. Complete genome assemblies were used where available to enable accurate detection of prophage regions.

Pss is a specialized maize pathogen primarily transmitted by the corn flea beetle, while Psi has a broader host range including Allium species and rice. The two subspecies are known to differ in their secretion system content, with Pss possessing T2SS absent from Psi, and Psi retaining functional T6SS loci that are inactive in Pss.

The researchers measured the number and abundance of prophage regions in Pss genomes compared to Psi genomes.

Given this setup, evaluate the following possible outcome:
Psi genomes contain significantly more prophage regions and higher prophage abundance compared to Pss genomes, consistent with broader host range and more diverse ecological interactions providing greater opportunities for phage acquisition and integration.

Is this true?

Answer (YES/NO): NO